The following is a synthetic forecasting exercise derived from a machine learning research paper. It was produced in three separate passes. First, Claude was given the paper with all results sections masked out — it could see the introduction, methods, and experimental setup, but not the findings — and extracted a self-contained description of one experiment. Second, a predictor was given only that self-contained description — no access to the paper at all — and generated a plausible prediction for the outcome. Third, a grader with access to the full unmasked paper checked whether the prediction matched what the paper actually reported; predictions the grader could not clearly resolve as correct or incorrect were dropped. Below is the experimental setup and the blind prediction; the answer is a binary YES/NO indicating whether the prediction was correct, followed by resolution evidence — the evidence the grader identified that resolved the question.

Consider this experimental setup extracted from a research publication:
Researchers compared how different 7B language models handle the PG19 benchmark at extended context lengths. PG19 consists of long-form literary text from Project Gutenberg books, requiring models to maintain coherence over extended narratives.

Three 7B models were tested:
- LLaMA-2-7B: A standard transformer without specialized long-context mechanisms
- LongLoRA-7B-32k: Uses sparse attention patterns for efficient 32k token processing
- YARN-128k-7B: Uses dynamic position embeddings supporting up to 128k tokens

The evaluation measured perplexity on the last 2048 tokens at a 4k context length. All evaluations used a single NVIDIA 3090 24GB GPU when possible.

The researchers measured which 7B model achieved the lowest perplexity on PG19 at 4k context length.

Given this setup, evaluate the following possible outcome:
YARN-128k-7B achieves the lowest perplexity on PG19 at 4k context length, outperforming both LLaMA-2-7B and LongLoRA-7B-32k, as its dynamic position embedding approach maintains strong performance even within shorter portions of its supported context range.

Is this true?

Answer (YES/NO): YES